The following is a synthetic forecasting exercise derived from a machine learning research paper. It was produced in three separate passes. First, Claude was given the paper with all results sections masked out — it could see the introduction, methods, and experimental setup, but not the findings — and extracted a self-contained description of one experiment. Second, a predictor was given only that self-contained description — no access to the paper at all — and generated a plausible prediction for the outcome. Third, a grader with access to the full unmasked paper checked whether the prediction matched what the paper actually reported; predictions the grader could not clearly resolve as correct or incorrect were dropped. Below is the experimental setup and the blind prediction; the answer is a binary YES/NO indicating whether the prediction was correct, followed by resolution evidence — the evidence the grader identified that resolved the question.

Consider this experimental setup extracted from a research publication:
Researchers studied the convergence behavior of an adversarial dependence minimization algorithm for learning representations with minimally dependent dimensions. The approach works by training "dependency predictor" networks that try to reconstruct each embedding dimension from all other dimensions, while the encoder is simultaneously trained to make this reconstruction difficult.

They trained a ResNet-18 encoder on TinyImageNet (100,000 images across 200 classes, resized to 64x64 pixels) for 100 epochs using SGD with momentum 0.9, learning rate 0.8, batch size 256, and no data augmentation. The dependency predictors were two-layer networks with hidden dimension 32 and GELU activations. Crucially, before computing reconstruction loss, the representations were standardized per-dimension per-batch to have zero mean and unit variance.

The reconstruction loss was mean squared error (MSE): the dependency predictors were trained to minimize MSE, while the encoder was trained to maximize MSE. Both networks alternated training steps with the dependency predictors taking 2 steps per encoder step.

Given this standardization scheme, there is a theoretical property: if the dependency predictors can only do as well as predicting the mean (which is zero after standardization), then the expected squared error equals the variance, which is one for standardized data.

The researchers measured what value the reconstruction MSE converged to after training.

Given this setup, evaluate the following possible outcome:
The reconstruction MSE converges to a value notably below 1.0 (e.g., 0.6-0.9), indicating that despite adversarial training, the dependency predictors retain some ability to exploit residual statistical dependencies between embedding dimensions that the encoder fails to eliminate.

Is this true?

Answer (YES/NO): NO